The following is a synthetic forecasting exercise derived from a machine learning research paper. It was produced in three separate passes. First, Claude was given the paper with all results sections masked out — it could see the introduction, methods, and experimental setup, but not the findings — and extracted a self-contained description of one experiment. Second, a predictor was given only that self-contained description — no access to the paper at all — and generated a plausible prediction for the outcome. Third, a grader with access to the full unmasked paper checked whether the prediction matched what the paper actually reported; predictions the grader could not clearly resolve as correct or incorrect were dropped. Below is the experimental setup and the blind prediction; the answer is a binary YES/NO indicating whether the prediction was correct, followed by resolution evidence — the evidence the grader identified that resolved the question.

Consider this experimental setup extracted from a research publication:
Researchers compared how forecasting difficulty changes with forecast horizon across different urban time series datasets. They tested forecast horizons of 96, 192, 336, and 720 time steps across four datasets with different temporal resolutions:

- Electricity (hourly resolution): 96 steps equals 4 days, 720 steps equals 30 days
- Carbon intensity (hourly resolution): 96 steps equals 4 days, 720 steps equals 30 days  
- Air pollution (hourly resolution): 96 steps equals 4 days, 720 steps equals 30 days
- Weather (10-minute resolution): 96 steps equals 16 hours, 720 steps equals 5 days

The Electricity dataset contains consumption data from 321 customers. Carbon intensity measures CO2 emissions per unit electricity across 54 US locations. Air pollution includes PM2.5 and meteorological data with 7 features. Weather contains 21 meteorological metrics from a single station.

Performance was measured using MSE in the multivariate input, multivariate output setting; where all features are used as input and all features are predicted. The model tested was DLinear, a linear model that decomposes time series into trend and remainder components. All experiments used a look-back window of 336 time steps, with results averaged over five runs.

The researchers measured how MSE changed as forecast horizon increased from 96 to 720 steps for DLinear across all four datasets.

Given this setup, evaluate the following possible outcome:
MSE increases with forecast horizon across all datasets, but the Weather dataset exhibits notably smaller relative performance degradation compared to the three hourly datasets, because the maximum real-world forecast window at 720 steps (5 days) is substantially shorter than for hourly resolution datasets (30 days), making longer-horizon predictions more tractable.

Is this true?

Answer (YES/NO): NO